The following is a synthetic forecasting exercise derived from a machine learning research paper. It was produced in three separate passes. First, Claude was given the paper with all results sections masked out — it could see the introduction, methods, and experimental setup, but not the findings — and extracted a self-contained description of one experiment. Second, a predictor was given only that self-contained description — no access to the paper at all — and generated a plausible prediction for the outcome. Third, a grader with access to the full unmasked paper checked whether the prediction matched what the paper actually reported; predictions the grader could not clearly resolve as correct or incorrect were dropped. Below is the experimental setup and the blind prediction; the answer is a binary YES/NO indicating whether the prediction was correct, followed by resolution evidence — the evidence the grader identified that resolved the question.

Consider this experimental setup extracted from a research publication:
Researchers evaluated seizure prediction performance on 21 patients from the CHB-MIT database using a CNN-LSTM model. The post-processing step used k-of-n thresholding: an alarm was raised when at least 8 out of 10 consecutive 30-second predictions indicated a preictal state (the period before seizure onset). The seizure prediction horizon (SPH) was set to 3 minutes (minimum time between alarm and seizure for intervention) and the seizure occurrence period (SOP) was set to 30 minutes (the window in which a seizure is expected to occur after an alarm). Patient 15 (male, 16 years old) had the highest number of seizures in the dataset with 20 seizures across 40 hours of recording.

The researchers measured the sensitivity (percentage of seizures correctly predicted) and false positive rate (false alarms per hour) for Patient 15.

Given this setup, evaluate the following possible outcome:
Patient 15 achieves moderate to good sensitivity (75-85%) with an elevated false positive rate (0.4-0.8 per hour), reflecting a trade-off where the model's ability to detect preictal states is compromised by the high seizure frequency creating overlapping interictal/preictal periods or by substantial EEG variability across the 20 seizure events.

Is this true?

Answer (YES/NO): NO